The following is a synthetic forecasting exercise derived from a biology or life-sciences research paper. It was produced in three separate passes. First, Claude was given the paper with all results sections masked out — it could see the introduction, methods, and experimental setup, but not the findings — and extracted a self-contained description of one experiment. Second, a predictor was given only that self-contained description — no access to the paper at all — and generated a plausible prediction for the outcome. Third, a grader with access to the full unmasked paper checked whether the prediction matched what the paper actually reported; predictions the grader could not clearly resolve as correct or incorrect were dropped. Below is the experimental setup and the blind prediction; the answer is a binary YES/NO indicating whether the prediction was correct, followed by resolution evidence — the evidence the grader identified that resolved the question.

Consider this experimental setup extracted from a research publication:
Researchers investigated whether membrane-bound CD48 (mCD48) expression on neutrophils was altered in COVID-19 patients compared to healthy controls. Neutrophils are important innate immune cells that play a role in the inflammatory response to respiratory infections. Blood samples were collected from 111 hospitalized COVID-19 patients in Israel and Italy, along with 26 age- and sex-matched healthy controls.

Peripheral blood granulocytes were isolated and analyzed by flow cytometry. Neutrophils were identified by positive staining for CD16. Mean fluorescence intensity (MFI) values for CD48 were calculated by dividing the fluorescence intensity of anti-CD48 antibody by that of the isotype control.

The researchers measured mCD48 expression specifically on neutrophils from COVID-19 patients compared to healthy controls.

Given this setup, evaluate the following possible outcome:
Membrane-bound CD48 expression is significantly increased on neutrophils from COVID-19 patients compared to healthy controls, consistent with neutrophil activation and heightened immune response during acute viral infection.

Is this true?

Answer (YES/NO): NO